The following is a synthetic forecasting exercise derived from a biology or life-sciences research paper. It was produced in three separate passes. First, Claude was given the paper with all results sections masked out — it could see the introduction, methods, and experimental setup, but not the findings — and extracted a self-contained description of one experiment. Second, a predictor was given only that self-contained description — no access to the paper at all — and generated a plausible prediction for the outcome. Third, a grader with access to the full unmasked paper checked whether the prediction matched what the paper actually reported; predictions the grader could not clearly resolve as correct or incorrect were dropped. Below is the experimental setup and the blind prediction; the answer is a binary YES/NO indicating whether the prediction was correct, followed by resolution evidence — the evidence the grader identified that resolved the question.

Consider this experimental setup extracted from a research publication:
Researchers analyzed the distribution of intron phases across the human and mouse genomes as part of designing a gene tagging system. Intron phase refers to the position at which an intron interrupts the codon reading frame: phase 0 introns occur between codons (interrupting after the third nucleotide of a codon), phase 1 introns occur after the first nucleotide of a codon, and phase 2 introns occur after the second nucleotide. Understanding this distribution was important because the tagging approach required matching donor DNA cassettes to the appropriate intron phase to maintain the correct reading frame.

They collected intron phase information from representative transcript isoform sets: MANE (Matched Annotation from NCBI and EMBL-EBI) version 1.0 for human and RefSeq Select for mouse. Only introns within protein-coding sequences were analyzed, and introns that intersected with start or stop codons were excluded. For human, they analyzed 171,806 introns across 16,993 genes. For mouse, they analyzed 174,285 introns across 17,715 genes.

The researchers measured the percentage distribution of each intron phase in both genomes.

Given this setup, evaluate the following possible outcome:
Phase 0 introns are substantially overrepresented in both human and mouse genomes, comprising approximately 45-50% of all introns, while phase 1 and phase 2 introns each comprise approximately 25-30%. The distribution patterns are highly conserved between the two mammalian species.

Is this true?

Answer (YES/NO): NO